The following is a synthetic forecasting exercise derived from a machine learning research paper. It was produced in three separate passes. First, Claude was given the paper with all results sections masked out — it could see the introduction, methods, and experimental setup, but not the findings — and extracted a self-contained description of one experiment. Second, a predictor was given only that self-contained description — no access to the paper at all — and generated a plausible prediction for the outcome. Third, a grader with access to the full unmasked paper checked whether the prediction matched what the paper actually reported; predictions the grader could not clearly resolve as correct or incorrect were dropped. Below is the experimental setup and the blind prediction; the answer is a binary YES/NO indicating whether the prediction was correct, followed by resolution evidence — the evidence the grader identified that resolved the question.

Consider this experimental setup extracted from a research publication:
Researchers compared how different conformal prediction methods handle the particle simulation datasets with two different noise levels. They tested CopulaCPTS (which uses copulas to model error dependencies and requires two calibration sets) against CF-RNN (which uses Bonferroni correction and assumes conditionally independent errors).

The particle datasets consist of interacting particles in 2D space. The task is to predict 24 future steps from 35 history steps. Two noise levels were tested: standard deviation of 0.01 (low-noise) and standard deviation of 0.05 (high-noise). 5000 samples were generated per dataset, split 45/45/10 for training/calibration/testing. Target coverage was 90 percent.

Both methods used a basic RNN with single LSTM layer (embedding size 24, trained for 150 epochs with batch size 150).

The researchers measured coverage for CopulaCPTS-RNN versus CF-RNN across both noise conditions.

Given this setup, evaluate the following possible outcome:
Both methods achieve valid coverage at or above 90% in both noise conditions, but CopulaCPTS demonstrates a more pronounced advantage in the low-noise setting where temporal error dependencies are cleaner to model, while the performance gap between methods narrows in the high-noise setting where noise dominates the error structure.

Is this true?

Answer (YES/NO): NO